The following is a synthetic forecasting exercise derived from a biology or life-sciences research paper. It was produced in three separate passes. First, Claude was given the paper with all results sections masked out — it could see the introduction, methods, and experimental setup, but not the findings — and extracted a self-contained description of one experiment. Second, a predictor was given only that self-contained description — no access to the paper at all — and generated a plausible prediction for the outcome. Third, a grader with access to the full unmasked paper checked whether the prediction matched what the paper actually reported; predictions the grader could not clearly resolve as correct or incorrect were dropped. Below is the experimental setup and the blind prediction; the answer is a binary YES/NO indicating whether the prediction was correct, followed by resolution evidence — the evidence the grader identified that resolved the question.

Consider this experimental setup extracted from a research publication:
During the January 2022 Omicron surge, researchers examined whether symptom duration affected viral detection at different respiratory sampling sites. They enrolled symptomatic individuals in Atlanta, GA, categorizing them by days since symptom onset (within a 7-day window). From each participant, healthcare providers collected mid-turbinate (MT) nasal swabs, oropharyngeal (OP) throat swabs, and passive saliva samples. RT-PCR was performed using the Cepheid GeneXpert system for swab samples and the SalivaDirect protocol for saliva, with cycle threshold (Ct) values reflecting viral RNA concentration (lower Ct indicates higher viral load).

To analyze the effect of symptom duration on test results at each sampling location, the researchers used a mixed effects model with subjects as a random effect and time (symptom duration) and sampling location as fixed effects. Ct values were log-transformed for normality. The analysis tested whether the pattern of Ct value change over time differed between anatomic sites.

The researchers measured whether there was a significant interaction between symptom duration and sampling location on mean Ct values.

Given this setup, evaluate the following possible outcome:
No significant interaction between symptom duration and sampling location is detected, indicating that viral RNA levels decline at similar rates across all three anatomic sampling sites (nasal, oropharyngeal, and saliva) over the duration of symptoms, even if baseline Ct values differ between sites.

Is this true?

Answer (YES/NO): YES